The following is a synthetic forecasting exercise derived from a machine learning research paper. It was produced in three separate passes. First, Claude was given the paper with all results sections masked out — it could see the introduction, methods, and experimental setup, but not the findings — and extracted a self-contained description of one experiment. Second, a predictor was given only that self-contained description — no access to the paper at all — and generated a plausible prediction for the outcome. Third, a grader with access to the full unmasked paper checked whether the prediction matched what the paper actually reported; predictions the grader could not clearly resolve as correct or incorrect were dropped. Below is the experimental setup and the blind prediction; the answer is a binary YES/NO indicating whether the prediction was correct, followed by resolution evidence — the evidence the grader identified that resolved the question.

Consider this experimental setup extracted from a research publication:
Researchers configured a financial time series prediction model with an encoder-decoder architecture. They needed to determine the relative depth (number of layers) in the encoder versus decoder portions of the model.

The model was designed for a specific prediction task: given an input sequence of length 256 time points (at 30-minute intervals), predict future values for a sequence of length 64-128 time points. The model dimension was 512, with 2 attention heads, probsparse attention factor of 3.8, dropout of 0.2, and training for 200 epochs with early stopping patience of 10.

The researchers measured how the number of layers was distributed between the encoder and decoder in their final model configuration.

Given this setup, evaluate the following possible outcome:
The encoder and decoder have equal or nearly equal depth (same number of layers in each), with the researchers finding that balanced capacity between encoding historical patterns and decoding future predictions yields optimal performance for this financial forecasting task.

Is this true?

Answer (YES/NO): NO